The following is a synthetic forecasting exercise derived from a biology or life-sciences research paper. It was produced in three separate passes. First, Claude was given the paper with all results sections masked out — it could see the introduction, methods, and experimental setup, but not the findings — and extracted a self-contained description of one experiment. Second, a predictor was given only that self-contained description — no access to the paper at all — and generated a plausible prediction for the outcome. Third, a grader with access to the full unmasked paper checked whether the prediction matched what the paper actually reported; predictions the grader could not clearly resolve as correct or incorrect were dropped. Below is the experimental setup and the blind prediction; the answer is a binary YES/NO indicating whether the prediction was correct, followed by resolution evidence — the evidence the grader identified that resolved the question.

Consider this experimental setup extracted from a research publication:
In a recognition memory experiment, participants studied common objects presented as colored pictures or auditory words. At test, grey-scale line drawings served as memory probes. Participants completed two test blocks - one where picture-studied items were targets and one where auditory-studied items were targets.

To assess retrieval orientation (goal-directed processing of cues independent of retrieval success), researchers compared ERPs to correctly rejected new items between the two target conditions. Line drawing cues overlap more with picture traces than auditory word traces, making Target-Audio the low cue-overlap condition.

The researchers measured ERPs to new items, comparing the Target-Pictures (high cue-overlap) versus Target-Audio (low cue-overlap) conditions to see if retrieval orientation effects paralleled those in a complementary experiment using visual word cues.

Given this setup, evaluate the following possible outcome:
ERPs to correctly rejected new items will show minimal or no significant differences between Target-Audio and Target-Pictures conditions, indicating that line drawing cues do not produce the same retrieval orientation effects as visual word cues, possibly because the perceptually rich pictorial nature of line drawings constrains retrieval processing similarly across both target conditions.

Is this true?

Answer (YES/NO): NO